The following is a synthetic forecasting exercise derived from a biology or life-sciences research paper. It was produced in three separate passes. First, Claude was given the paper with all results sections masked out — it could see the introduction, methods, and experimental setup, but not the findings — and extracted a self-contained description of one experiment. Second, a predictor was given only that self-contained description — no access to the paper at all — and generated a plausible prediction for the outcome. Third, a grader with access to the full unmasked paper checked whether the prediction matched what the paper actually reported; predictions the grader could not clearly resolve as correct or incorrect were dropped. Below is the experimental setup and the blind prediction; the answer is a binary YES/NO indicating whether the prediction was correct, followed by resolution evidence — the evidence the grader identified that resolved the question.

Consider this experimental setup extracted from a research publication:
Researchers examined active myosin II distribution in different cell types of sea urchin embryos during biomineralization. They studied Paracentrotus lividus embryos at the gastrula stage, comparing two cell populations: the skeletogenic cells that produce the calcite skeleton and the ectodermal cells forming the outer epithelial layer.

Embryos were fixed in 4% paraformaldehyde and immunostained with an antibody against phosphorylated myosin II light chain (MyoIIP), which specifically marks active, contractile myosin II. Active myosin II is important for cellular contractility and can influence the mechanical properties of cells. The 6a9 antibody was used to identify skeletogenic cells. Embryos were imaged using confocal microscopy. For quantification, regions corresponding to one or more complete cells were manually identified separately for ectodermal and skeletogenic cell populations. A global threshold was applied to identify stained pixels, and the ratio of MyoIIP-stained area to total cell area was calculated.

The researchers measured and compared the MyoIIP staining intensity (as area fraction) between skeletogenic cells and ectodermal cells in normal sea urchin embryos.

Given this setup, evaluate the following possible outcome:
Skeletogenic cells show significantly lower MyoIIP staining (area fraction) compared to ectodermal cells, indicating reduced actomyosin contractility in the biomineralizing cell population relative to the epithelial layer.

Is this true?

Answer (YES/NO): YES